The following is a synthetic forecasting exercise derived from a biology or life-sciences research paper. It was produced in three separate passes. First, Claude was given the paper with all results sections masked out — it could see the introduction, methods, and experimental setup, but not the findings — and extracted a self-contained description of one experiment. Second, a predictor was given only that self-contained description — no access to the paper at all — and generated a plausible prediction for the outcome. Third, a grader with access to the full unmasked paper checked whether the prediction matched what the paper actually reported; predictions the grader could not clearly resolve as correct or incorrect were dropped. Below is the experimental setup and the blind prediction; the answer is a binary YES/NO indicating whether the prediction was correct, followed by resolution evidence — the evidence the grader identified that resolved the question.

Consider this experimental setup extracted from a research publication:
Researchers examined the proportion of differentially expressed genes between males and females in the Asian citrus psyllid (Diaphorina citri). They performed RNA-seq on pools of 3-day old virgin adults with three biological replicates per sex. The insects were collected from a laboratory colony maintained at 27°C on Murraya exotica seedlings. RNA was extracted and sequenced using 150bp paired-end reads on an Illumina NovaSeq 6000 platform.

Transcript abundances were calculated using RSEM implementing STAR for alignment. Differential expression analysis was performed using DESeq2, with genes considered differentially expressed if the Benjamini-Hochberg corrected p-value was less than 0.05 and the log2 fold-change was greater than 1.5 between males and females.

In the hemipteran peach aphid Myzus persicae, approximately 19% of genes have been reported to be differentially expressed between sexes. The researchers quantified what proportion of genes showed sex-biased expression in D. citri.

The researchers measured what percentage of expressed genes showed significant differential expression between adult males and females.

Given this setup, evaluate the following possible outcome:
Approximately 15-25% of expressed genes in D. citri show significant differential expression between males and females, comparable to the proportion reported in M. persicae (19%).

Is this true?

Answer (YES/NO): NO